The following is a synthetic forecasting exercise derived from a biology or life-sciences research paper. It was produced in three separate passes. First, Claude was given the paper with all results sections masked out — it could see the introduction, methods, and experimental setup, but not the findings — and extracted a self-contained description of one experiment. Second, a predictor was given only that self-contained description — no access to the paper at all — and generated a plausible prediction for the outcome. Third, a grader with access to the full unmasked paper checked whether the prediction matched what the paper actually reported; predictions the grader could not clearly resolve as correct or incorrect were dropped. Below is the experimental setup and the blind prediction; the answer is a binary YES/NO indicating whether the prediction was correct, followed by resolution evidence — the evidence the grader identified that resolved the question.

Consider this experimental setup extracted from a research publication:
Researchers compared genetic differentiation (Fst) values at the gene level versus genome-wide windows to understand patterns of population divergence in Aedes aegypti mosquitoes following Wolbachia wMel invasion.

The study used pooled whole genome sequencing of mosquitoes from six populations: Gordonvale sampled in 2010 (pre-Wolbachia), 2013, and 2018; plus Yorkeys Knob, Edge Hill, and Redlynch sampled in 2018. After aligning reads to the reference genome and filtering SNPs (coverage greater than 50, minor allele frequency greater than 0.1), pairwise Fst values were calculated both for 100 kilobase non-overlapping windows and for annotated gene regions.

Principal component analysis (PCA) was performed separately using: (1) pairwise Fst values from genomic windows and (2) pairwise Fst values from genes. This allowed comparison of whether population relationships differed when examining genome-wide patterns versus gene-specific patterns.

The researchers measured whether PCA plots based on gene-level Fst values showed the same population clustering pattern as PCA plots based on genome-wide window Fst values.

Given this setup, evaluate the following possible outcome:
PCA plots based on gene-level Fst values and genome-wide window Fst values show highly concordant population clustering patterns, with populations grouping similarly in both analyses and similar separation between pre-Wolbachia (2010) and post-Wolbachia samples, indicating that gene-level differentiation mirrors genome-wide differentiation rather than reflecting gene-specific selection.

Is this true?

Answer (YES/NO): NO